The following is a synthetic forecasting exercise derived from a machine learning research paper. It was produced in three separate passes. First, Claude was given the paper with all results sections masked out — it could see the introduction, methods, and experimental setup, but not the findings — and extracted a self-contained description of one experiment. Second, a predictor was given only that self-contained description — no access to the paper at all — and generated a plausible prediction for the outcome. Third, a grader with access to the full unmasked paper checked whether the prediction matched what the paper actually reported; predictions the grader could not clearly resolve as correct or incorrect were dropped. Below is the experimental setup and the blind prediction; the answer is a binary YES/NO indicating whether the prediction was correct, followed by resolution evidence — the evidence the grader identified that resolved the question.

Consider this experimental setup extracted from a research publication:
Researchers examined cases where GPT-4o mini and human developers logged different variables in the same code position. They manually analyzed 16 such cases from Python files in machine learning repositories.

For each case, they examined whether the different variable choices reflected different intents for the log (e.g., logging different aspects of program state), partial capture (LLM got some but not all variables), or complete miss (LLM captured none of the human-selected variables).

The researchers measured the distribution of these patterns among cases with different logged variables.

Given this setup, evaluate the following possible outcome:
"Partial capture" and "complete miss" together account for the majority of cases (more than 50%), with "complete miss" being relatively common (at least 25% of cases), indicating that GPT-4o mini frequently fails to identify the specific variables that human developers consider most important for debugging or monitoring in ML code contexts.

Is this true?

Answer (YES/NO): NO